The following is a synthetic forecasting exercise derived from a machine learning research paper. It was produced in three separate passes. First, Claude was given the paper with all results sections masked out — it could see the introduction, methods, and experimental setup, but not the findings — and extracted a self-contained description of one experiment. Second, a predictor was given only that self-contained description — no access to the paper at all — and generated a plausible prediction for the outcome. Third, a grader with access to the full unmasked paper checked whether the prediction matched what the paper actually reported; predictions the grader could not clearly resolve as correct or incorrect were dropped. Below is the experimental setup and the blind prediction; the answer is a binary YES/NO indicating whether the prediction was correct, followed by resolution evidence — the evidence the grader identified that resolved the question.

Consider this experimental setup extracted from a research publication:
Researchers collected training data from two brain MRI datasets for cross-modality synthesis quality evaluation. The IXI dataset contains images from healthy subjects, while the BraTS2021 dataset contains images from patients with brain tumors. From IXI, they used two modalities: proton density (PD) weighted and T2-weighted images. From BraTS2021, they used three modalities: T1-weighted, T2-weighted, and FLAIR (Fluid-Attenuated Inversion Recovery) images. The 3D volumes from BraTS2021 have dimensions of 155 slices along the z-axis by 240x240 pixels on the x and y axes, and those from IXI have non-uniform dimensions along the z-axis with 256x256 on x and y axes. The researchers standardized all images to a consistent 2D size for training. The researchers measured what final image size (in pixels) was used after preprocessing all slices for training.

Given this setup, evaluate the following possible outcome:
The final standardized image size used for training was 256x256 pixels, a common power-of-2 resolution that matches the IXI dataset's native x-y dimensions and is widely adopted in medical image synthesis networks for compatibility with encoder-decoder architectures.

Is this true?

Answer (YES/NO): YES